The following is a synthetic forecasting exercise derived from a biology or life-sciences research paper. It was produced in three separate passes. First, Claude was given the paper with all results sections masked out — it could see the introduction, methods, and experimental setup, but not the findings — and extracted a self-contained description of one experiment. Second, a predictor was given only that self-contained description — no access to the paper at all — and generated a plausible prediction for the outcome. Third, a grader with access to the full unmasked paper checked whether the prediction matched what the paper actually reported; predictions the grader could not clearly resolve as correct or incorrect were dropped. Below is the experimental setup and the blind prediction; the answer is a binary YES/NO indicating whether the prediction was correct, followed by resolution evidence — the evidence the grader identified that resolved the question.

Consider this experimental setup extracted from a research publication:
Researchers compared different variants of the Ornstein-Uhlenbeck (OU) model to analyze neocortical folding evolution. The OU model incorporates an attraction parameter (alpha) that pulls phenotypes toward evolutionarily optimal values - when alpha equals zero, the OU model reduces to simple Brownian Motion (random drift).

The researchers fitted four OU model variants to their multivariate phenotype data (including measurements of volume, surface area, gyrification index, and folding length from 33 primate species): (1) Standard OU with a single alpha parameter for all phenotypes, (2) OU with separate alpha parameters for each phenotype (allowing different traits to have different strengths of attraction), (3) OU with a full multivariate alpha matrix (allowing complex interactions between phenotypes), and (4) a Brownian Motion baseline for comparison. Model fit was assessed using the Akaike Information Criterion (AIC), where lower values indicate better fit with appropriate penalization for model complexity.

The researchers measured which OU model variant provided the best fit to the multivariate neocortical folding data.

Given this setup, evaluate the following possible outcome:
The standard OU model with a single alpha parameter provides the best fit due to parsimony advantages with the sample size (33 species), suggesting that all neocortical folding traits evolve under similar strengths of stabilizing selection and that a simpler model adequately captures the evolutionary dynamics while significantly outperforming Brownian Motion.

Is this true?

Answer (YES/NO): NO